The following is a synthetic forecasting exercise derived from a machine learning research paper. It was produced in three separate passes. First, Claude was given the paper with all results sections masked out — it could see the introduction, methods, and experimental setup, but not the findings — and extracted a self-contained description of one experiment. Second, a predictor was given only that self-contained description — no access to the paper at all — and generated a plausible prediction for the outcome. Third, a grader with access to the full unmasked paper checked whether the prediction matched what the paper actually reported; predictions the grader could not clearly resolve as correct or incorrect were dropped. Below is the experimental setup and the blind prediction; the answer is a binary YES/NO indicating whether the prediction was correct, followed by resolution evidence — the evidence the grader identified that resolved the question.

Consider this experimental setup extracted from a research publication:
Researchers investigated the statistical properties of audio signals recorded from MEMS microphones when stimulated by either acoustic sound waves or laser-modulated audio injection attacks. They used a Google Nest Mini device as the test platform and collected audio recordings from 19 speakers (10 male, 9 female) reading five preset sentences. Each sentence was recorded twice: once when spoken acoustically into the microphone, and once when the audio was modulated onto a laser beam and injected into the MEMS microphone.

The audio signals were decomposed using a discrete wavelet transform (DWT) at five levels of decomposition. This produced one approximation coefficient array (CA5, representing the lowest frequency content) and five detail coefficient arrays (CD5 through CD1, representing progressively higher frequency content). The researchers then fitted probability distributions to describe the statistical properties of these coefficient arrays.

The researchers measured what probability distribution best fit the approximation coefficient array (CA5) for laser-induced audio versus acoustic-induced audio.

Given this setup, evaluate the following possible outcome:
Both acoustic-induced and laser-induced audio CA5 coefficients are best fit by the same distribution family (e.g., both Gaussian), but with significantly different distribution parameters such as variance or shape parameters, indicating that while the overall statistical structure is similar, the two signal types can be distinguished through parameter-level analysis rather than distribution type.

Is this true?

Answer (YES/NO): NO